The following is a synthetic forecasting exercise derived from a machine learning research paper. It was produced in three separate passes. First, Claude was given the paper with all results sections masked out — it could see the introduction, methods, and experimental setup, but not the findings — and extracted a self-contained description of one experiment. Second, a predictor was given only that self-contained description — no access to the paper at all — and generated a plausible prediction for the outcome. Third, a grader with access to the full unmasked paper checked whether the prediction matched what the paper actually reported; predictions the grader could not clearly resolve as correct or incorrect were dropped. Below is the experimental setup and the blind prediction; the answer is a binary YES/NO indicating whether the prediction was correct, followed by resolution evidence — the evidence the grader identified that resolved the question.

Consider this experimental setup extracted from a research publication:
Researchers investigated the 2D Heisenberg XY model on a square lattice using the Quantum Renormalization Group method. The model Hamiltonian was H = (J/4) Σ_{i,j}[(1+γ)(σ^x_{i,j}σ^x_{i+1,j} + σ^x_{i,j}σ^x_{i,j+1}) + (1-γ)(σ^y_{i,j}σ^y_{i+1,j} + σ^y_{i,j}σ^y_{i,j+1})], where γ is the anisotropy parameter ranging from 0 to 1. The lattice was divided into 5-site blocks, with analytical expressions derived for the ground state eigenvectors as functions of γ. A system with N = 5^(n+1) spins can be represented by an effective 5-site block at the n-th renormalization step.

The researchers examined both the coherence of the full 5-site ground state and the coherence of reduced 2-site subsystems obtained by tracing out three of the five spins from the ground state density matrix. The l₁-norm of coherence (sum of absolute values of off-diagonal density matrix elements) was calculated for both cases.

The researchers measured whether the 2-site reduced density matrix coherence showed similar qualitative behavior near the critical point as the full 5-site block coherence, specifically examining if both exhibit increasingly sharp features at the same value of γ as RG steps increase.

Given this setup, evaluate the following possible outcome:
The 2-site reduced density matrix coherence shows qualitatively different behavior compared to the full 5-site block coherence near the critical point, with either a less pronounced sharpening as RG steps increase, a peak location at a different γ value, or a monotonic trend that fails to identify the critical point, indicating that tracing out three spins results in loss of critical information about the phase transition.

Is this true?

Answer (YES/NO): NO